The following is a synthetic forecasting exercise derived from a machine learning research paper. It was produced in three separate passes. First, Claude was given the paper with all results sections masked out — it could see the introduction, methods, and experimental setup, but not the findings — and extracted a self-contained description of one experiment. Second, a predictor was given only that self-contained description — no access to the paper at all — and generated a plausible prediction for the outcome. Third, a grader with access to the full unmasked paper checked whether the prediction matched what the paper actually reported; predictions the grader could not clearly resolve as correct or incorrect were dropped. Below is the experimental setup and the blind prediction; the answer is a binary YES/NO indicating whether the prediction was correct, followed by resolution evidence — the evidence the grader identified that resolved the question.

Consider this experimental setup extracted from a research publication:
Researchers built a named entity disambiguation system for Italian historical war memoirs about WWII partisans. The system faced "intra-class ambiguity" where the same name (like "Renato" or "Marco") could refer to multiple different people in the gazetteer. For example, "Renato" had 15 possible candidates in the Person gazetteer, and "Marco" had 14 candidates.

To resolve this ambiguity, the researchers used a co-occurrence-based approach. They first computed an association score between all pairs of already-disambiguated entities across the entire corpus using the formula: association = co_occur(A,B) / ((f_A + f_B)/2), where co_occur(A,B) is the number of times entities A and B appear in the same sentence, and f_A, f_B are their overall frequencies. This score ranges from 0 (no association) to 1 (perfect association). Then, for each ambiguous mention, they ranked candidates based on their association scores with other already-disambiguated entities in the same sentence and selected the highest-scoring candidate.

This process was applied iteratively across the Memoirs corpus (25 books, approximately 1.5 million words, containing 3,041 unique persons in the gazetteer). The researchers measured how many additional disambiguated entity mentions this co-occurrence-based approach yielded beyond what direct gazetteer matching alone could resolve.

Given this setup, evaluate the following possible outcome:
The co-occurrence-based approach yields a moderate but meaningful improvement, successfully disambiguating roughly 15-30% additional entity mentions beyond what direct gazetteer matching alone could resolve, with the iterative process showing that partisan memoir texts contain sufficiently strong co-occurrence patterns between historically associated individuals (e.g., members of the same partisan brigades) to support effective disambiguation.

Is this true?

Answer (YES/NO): YES